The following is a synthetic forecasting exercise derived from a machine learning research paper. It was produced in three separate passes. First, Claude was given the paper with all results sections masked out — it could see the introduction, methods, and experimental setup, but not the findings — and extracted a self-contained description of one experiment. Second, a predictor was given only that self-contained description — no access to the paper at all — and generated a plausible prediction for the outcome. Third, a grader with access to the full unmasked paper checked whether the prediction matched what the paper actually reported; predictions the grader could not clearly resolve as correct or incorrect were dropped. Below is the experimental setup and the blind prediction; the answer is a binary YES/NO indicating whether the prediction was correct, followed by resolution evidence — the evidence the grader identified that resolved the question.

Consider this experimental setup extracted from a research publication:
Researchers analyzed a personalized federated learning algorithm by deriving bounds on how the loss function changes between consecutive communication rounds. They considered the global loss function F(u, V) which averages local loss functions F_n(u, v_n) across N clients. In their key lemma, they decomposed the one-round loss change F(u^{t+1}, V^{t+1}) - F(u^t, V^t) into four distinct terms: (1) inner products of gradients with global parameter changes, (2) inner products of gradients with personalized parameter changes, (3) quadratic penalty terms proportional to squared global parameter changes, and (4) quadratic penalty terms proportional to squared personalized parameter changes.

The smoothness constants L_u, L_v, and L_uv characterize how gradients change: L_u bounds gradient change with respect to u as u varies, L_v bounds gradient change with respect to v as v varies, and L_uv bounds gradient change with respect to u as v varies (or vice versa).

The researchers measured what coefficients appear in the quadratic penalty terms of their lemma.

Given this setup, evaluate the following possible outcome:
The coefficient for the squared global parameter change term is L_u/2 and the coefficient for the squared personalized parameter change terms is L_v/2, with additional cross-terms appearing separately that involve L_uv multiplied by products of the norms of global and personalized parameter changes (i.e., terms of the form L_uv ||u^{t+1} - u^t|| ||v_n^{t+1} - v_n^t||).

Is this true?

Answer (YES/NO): NO